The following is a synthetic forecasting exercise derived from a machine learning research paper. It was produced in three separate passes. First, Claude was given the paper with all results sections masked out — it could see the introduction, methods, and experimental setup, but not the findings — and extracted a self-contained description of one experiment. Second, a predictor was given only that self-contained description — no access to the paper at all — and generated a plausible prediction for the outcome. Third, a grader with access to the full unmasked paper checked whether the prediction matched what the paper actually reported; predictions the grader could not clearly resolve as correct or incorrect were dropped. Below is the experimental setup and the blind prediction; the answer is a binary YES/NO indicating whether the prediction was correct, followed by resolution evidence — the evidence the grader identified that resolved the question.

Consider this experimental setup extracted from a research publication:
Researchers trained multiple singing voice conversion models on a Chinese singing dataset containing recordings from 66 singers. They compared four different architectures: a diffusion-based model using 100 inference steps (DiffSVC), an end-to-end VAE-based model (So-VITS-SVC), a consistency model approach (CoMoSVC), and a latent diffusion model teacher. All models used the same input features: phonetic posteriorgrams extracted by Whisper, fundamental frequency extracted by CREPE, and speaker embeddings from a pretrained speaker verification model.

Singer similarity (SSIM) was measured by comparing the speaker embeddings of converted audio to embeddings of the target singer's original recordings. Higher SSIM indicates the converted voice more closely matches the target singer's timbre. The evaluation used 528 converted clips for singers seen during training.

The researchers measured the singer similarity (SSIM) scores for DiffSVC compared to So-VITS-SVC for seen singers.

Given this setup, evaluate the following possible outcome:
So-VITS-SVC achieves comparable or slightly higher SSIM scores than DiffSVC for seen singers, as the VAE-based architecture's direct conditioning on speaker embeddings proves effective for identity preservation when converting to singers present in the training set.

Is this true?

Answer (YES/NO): YES